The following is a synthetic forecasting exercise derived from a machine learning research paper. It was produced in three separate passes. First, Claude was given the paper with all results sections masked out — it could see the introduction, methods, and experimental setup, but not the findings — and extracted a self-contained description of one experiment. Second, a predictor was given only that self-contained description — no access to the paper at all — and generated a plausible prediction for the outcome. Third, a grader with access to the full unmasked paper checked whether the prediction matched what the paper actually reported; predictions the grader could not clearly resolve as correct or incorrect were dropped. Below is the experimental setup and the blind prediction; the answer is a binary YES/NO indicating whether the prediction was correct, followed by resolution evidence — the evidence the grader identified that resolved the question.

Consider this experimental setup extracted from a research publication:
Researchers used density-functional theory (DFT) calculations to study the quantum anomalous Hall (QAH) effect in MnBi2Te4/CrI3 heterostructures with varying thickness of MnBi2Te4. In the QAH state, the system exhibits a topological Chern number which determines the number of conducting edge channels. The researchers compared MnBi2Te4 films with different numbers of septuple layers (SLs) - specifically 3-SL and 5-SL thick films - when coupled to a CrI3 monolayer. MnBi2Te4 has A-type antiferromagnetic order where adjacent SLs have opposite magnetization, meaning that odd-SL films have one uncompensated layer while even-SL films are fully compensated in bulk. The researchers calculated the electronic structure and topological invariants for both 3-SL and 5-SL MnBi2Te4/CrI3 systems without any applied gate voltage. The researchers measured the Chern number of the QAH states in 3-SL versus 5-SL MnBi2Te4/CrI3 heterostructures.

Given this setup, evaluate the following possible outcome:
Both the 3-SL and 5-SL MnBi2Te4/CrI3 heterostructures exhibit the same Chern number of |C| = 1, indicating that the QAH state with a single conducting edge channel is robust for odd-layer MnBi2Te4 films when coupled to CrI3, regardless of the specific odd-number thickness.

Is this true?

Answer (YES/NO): YES